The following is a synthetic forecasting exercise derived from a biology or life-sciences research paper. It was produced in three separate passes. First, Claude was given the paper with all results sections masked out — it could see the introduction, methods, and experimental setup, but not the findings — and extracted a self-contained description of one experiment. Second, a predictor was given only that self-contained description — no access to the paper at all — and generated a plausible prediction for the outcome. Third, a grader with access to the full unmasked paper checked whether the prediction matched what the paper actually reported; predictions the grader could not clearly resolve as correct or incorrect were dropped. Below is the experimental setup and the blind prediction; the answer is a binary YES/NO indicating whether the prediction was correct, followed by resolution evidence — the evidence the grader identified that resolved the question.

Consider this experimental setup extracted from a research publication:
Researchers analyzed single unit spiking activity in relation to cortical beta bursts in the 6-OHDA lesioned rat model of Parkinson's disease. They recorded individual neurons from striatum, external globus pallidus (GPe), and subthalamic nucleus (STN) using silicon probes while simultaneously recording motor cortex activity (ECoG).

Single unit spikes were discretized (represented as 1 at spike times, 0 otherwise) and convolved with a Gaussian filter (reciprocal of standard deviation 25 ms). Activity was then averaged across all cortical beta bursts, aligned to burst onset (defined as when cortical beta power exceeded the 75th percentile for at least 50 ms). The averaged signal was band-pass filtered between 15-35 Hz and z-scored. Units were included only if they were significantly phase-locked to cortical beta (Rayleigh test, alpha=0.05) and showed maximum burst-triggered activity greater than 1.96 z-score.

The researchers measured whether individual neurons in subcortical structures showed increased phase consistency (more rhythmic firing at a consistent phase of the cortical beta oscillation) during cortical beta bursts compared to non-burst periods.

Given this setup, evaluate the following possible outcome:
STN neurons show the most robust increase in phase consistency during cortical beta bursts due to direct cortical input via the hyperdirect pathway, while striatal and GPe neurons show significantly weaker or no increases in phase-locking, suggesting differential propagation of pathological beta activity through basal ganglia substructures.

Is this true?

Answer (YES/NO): NO